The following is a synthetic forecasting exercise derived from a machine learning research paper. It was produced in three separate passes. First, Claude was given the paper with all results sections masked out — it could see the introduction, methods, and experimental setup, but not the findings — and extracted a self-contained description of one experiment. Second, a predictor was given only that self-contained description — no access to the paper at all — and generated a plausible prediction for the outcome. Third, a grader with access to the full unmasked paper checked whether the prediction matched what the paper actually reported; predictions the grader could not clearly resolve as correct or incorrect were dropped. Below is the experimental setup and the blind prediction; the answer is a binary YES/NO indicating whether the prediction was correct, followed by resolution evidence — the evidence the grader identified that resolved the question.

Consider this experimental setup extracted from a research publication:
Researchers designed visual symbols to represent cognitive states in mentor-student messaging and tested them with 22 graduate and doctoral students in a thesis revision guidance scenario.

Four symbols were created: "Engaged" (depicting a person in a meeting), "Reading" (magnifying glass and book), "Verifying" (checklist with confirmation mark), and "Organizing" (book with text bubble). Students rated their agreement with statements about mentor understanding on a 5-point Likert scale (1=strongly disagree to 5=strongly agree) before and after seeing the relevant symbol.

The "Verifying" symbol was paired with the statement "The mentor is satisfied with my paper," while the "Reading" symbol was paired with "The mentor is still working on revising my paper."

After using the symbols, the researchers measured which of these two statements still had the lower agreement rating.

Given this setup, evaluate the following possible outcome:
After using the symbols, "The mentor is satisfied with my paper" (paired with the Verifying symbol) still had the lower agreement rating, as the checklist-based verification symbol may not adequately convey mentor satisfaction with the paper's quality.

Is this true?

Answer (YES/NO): YES